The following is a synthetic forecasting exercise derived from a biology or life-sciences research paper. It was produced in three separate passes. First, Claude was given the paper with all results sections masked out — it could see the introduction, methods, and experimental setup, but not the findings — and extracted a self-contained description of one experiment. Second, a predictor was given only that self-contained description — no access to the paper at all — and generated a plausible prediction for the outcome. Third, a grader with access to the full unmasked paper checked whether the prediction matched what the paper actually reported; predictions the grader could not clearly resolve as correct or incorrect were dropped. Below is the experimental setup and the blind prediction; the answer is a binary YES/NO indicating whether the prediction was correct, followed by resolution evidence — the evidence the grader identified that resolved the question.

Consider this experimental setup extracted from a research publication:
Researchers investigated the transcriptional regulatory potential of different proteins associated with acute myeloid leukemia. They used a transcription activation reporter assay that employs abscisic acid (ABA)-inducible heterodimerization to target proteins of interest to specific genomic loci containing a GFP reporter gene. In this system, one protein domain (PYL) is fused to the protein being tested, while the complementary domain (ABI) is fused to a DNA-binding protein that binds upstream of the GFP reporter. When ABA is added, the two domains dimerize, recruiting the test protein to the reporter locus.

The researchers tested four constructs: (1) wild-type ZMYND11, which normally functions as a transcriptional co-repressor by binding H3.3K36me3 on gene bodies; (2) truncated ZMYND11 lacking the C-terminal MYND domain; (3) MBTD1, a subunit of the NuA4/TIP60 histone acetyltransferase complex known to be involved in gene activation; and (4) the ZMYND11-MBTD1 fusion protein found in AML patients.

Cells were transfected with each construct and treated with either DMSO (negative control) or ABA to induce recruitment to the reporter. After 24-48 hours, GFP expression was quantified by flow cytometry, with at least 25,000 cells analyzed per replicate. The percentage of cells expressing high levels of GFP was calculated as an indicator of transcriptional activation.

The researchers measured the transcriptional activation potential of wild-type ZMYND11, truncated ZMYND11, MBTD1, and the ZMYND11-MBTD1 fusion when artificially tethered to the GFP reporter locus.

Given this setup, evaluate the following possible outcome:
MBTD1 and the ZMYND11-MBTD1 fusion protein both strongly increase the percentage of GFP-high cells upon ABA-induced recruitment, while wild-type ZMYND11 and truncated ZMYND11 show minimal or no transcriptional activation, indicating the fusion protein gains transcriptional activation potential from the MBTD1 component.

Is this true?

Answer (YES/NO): YES